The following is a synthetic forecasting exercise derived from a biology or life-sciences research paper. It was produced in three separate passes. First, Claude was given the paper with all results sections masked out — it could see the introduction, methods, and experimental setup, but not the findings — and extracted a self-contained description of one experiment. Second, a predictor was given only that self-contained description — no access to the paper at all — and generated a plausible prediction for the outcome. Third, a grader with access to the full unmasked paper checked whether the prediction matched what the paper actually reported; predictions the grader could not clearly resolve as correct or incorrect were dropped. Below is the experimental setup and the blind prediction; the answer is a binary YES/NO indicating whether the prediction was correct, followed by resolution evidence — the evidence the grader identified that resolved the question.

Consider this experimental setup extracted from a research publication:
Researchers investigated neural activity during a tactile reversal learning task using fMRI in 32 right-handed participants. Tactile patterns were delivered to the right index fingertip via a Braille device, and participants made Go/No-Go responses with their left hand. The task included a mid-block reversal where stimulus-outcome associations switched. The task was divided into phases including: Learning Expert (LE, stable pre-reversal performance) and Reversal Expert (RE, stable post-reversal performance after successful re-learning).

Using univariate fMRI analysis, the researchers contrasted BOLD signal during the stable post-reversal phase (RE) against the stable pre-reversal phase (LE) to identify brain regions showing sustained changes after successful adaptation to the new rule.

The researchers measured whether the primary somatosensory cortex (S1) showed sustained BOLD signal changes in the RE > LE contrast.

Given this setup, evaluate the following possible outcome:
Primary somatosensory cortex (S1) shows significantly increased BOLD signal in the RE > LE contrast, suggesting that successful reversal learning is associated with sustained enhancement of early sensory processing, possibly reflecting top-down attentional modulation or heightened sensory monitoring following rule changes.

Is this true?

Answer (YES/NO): YES